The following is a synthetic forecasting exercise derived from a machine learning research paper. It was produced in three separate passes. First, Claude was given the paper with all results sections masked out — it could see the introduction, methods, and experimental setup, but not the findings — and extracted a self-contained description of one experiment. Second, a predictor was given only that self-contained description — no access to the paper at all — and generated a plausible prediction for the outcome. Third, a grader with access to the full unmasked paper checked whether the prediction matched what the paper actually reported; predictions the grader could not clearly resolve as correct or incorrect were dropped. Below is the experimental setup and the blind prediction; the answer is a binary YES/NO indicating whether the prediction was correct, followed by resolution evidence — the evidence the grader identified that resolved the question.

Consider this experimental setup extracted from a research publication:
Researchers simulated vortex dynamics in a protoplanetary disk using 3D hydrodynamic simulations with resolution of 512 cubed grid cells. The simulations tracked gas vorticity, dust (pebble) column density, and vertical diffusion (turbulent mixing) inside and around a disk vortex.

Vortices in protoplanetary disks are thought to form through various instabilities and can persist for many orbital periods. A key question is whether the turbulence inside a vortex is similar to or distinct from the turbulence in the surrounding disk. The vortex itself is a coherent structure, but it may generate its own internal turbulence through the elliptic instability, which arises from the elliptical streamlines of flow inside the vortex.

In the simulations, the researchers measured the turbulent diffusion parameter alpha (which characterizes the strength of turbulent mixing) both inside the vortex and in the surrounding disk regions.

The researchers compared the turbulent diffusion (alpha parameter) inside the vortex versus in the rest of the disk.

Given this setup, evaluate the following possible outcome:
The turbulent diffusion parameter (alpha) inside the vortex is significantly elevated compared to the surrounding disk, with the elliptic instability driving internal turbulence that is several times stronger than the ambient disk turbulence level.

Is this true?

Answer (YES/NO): NO